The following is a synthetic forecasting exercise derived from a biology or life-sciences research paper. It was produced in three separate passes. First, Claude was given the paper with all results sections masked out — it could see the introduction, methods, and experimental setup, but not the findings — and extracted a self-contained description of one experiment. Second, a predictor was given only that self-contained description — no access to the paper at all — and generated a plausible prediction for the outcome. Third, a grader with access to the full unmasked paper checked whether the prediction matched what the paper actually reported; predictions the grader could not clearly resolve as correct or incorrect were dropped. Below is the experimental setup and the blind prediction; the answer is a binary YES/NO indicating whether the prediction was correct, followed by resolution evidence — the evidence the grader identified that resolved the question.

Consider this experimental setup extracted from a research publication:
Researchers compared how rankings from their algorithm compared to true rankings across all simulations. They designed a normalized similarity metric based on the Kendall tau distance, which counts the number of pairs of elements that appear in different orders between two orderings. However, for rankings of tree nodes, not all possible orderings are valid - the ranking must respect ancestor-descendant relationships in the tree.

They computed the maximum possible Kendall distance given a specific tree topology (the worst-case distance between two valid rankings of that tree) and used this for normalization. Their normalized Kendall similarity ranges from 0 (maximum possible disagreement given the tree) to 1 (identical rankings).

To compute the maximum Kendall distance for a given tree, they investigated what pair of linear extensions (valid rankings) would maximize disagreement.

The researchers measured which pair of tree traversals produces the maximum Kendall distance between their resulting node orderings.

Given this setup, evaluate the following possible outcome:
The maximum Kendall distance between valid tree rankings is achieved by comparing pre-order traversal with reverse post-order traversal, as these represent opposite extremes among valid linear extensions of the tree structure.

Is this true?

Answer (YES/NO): NO